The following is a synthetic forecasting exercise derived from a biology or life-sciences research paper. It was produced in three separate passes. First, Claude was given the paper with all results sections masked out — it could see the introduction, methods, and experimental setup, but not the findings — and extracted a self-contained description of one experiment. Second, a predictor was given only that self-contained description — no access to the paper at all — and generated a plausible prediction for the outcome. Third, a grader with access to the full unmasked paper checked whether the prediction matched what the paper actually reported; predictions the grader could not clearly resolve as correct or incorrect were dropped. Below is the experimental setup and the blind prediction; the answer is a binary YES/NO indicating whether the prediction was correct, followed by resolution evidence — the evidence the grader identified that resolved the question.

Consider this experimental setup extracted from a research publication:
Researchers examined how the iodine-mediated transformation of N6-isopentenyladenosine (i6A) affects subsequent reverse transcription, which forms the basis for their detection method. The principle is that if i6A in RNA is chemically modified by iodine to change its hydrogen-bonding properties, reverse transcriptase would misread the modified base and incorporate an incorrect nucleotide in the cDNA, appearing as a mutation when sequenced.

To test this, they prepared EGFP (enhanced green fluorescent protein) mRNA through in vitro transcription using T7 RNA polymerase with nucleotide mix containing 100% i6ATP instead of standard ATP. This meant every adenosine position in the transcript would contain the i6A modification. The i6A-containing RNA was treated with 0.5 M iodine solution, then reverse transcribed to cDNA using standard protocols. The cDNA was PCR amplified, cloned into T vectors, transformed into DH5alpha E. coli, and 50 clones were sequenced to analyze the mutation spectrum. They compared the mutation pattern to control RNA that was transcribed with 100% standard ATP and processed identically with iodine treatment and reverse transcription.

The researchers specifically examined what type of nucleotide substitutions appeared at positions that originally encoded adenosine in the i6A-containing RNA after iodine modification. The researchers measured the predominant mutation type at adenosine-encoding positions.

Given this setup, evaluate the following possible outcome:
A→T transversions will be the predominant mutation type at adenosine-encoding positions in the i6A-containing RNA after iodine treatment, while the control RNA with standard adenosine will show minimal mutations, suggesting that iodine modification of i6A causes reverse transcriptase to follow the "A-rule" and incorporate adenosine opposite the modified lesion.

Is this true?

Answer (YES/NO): NO